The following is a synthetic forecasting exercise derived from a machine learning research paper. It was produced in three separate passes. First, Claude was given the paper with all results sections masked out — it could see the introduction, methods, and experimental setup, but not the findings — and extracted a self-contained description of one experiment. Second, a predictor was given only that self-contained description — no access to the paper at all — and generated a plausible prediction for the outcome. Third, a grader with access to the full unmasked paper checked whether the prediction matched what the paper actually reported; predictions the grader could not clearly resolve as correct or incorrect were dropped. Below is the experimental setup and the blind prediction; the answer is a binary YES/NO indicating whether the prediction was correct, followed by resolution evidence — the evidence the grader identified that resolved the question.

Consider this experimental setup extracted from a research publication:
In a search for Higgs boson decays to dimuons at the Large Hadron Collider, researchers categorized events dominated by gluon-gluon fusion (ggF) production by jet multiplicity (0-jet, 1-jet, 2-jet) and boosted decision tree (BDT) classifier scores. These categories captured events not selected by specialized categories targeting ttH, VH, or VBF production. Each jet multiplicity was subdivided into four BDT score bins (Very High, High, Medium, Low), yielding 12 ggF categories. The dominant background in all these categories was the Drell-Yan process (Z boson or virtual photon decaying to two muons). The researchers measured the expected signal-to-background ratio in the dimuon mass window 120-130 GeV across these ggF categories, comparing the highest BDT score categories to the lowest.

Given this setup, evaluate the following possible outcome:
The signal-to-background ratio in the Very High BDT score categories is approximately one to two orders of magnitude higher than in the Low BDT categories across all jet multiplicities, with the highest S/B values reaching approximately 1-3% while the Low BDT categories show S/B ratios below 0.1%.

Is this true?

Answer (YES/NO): NO